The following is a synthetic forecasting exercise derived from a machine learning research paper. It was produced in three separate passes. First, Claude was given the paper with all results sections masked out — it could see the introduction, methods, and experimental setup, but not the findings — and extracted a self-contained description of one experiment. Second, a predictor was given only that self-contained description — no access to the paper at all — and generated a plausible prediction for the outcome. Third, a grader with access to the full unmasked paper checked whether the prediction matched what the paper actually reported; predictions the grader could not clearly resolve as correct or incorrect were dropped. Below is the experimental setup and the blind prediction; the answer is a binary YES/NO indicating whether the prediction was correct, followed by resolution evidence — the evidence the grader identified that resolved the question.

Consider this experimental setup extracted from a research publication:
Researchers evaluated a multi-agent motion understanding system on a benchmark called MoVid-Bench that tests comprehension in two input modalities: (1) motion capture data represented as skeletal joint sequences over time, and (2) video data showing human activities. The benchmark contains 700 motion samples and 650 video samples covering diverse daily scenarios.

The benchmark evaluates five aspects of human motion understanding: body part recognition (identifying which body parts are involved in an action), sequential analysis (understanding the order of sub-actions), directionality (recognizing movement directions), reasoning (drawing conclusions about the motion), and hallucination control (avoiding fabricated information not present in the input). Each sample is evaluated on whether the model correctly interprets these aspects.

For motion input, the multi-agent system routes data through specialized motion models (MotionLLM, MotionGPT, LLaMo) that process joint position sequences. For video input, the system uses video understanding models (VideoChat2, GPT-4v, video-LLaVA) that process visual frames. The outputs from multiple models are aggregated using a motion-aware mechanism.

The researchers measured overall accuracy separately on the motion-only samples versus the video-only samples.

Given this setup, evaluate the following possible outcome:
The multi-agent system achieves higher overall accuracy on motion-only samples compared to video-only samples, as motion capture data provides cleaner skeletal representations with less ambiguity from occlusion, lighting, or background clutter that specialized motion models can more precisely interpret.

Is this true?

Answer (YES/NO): YES